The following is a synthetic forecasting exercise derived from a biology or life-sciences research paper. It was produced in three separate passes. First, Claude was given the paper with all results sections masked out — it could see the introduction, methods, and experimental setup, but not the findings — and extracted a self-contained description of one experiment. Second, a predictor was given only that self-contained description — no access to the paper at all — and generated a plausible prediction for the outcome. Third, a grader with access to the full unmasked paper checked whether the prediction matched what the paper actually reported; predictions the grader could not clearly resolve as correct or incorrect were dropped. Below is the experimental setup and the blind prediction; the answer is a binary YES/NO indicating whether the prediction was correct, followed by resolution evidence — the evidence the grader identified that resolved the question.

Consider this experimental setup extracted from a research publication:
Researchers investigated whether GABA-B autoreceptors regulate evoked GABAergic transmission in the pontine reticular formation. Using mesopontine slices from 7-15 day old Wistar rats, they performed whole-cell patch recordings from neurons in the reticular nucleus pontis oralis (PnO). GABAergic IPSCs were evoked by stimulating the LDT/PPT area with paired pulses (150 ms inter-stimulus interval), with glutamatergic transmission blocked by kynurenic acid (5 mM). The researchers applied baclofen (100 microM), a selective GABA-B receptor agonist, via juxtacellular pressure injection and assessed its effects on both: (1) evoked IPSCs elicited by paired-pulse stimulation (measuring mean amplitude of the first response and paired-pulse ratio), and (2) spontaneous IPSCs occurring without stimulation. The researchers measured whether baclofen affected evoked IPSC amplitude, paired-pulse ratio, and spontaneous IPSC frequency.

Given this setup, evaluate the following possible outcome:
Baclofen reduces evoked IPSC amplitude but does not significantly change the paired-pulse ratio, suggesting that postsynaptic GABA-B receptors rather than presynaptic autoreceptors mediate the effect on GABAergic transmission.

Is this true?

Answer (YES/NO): NO